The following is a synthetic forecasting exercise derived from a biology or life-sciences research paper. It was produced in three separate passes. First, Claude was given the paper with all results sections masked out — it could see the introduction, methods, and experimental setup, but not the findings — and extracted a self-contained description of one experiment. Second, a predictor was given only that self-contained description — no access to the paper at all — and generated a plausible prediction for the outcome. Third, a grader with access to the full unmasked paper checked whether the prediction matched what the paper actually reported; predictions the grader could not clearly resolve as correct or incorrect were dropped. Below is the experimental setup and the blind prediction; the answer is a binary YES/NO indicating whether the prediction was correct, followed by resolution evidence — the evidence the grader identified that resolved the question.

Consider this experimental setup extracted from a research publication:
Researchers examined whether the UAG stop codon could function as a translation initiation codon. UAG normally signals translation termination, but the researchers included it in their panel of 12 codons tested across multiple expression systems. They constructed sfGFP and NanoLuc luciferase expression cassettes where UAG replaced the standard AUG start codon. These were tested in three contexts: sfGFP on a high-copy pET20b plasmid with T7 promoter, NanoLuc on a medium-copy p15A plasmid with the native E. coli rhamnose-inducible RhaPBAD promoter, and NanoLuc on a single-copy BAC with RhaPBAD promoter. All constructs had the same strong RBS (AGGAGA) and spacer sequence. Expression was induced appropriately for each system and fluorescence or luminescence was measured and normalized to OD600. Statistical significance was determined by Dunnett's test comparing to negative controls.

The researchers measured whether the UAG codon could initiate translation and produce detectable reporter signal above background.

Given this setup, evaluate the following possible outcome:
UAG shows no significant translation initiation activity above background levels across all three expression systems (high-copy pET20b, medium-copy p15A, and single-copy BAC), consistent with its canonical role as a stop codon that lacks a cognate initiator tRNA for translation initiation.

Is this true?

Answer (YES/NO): NO